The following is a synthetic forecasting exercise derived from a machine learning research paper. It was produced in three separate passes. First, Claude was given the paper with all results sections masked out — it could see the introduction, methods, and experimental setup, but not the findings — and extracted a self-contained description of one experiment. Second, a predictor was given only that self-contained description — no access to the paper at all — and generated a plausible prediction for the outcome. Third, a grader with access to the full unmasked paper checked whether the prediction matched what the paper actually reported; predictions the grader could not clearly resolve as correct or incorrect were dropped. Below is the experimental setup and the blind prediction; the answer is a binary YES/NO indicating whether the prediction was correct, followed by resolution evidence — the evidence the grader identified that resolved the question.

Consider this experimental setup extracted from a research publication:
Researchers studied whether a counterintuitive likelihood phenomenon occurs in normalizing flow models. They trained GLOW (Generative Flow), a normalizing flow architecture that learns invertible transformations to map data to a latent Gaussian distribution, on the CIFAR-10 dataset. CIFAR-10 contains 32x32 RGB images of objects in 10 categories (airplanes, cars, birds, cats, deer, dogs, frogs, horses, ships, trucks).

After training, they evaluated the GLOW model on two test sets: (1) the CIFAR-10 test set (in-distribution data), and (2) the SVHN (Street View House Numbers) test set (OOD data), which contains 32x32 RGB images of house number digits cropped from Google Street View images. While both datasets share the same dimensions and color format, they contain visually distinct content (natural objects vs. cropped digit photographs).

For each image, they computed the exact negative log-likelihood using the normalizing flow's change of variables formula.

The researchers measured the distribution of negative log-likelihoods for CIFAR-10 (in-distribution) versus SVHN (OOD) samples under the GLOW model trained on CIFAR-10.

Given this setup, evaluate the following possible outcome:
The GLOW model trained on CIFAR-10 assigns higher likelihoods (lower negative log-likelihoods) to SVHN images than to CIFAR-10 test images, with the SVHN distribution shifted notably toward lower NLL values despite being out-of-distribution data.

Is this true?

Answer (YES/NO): YES